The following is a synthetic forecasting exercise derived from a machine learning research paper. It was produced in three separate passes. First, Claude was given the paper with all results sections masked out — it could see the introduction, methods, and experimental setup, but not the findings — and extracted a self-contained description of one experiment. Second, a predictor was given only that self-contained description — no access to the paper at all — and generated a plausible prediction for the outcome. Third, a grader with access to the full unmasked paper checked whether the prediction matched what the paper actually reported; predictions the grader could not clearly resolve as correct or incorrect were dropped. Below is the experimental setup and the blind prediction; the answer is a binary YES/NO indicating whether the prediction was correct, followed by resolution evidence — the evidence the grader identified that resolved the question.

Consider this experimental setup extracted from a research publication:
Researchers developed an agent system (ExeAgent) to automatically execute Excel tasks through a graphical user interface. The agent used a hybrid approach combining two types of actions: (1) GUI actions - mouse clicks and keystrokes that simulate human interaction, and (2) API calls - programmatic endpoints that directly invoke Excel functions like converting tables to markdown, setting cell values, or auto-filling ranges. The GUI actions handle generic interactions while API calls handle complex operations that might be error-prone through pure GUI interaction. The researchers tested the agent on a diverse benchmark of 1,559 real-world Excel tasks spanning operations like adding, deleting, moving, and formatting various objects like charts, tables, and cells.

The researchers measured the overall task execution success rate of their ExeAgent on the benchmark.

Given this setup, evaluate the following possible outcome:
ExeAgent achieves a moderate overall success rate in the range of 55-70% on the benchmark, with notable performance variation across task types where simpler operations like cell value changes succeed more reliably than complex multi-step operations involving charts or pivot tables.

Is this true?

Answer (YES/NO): NO